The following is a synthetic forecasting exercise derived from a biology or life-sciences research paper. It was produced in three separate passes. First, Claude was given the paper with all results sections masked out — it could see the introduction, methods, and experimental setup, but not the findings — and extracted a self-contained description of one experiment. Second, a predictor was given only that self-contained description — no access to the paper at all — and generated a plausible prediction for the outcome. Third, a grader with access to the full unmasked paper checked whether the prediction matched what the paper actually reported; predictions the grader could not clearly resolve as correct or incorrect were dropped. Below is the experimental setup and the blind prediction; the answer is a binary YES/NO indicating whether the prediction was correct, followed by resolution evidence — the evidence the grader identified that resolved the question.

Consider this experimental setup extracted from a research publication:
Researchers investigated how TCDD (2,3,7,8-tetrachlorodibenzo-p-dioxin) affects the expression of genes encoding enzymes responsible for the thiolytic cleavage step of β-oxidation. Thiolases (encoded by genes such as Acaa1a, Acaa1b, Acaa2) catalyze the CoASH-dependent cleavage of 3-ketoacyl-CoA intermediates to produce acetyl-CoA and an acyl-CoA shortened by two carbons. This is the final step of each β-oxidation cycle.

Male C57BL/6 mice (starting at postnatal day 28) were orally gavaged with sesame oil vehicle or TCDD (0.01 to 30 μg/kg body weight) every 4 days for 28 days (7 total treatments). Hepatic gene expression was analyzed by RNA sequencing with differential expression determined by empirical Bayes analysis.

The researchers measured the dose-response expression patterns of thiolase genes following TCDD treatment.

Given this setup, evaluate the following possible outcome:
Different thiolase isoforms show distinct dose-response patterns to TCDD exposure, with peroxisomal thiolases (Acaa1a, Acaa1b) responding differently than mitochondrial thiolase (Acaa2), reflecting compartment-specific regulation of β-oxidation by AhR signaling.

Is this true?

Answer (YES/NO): NO